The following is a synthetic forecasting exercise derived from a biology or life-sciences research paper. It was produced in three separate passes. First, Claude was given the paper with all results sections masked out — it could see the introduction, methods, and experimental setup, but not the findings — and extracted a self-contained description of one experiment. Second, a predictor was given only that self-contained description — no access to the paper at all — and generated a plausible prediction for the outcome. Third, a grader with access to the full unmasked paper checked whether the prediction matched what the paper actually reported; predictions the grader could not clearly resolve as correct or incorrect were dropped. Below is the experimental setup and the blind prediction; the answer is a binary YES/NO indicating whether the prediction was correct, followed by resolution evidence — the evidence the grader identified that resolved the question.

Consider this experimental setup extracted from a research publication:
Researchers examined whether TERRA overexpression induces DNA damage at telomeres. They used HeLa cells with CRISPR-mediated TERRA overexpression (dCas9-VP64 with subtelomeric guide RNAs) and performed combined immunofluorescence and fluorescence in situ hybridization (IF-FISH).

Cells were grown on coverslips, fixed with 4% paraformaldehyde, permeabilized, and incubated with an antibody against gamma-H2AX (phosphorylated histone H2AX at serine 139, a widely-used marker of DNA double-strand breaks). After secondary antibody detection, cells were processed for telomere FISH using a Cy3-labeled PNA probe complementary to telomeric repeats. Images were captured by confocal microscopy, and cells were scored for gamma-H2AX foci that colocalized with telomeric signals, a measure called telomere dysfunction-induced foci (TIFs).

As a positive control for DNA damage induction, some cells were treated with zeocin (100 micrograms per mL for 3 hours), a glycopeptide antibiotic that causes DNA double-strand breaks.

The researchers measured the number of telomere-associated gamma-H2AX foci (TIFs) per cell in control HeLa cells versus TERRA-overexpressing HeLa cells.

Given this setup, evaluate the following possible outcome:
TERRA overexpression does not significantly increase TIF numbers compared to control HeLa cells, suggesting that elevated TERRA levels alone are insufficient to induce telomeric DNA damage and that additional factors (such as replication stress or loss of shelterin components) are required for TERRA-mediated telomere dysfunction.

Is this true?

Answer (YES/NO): NO